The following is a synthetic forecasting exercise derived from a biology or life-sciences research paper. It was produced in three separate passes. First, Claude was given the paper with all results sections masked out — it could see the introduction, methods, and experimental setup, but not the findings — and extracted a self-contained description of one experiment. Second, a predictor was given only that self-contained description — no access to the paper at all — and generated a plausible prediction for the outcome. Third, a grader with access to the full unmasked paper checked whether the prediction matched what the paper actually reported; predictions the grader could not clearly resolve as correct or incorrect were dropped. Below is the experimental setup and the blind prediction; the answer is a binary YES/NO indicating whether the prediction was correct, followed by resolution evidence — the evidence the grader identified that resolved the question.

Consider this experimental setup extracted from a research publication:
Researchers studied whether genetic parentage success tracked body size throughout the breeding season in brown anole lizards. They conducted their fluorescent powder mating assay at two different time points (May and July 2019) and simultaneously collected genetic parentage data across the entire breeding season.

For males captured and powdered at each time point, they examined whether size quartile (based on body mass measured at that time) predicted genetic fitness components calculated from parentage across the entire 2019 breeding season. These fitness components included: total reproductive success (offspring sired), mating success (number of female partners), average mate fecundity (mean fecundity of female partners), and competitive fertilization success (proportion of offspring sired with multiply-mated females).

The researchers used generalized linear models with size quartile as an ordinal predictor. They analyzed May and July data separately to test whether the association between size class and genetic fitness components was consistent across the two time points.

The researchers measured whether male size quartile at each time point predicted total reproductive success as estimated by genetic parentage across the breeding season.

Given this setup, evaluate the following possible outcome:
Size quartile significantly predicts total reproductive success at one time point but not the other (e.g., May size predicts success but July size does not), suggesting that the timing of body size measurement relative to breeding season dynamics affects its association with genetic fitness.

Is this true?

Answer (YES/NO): YES